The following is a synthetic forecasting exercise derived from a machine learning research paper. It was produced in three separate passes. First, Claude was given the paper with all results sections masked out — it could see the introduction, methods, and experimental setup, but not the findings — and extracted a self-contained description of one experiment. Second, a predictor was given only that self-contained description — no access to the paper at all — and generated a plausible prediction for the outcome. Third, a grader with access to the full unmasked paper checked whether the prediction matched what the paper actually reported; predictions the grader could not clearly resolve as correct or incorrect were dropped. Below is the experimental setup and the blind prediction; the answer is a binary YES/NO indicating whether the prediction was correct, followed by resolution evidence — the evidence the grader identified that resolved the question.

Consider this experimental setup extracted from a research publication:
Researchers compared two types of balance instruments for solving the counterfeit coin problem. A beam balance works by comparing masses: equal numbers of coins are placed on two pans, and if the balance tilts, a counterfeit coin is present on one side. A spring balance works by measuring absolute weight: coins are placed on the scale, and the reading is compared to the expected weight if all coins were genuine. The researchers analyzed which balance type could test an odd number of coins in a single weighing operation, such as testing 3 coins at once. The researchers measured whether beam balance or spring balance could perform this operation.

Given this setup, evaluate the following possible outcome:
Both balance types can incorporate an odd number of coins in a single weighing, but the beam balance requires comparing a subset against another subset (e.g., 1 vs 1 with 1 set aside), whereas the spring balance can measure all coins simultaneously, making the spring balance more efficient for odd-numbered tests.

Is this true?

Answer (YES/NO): NO